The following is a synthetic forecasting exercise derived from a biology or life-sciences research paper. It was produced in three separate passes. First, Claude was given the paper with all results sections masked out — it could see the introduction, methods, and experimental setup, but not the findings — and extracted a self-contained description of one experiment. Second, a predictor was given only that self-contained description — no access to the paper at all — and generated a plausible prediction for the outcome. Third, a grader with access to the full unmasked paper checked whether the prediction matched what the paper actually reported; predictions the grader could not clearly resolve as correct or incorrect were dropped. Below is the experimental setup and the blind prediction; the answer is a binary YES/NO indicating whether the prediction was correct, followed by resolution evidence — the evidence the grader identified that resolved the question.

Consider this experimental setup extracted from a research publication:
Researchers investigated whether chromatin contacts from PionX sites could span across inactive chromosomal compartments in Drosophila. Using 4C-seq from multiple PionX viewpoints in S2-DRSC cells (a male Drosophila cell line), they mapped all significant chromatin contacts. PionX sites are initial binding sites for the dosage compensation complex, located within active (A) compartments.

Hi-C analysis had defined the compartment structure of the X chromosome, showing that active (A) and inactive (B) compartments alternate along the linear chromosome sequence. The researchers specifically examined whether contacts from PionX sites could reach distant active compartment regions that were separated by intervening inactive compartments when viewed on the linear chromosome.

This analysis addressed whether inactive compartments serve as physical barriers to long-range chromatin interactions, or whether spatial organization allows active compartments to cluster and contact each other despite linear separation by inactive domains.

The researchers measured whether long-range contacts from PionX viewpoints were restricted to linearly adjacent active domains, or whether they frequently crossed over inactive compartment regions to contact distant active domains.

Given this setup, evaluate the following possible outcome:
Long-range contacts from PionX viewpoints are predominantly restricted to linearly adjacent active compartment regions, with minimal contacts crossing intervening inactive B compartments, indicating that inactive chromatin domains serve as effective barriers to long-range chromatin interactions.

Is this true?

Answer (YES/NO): NO